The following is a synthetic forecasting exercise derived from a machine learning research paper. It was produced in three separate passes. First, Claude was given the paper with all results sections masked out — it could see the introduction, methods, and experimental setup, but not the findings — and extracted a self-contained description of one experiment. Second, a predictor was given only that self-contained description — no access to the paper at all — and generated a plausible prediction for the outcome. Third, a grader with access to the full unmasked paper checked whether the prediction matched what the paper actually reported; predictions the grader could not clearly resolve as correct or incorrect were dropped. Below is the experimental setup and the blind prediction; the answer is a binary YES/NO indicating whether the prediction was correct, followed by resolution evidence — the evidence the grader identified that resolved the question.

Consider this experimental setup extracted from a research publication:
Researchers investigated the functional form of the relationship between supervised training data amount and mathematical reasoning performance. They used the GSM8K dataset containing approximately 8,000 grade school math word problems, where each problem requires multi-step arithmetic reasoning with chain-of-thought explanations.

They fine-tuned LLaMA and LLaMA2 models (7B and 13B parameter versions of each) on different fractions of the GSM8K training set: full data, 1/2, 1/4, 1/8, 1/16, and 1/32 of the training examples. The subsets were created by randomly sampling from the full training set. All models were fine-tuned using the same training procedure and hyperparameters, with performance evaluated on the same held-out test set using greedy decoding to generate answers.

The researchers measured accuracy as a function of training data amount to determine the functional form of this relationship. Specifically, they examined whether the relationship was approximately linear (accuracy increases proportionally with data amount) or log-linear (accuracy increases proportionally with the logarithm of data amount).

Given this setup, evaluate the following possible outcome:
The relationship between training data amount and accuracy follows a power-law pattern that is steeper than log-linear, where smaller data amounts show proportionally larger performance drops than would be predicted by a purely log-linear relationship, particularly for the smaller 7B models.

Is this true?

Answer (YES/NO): NO